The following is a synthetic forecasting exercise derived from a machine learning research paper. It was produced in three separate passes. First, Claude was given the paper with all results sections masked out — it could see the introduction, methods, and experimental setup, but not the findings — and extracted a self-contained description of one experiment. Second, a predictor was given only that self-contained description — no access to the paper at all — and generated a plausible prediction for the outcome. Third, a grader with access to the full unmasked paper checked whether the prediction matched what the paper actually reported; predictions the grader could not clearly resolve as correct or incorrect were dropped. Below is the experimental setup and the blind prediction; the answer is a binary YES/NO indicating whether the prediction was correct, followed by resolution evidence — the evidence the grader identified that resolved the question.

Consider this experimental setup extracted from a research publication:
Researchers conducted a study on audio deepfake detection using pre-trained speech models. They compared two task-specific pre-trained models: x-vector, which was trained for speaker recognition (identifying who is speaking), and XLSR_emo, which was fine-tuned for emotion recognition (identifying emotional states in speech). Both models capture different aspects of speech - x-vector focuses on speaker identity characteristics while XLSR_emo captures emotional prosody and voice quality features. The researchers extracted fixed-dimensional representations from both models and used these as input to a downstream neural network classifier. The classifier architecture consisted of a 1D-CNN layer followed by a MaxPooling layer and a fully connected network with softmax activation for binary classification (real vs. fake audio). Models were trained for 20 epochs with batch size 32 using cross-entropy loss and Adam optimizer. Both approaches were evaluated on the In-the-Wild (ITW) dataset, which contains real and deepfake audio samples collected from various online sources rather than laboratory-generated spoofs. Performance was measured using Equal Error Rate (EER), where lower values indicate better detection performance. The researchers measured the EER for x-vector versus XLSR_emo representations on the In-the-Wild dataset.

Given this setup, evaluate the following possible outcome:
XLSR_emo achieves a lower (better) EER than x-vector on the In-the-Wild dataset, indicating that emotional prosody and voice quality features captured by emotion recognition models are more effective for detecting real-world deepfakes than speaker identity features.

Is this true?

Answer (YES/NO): NO